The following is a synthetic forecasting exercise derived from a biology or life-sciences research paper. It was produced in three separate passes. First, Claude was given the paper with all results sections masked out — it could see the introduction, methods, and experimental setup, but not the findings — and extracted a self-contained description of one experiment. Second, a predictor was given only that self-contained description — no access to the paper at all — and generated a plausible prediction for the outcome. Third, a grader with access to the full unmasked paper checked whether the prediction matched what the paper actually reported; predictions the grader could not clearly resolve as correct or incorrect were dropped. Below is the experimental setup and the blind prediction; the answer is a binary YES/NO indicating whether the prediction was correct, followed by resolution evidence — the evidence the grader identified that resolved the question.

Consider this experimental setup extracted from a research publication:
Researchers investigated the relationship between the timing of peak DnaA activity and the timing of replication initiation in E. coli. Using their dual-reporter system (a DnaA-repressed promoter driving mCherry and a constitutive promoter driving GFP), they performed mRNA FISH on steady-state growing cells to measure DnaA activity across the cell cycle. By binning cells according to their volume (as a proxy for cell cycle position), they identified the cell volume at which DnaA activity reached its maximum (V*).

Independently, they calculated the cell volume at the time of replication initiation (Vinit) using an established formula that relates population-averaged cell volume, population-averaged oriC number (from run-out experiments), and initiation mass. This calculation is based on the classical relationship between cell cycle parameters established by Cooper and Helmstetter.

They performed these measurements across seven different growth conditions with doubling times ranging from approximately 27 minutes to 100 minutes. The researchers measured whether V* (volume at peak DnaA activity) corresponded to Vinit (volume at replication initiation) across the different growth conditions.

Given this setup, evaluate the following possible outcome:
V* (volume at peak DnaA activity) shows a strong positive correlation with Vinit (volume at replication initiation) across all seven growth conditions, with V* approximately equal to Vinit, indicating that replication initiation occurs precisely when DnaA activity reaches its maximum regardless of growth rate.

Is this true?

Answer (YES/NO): YES